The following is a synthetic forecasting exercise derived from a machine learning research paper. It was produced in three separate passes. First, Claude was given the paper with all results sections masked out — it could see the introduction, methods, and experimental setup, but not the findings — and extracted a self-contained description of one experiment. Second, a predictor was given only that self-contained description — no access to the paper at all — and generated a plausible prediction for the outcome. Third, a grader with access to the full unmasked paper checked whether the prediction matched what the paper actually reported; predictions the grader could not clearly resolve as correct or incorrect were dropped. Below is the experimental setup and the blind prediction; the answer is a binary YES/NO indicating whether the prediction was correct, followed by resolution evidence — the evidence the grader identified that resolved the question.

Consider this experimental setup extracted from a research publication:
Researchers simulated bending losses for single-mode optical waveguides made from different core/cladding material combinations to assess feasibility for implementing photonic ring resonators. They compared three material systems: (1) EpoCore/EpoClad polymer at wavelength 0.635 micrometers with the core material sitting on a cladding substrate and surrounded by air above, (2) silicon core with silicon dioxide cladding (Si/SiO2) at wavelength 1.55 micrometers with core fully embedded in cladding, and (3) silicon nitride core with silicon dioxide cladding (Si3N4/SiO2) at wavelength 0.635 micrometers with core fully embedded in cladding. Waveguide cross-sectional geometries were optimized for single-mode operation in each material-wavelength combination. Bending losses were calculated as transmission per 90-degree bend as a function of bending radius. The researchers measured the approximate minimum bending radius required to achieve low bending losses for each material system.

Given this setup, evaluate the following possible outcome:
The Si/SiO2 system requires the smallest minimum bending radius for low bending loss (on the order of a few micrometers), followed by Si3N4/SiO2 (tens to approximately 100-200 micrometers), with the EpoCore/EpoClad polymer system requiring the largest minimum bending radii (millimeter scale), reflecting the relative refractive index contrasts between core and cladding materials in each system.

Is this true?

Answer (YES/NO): NO